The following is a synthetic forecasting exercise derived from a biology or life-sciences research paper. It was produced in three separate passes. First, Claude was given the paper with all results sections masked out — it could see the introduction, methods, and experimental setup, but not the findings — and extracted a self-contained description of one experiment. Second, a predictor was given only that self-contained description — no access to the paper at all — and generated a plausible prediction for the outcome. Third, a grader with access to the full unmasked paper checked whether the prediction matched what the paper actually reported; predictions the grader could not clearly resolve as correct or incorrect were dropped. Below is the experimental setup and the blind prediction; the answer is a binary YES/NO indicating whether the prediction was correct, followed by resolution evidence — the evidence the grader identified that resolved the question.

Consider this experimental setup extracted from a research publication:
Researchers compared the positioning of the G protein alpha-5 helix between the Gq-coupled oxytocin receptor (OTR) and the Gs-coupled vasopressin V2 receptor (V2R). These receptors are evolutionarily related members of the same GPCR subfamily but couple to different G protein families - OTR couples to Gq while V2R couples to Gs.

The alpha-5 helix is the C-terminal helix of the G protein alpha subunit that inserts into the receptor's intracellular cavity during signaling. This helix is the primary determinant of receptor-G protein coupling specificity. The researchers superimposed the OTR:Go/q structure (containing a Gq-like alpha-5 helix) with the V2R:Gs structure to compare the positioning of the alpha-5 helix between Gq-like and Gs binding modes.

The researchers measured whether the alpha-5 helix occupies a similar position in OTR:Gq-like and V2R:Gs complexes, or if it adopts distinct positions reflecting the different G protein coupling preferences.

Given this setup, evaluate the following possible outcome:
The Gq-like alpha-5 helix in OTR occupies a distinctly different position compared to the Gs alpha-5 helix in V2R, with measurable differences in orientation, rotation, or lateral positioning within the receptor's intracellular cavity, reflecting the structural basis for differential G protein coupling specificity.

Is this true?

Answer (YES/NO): NO